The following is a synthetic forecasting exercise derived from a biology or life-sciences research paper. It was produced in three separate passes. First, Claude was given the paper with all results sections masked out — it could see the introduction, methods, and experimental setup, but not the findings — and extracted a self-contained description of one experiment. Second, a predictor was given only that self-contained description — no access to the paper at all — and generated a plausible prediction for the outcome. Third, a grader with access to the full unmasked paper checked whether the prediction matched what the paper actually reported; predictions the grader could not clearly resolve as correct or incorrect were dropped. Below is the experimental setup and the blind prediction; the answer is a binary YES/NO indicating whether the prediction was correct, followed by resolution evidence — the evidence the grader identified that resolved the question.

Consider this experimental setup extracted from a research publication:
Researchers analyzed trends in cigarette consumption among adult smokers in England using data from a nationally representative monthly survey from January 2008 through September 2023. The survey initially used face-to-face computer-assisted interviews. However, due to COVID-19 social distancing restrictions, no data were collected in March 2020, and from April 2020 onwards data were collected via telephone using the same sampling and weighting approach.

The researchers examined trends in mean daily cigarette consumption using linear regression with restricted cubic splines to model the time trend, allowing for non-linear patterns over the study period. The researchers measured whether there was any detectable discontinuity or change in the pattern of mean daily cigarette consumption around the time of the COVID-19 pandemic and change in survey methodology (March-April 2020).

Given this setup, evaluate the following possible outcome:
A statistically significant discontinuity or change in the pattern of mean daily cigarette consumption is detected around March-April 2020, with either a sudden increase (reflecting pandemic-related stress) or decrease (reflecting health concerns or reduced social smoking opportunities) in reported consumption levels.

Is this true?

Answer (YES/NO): NO